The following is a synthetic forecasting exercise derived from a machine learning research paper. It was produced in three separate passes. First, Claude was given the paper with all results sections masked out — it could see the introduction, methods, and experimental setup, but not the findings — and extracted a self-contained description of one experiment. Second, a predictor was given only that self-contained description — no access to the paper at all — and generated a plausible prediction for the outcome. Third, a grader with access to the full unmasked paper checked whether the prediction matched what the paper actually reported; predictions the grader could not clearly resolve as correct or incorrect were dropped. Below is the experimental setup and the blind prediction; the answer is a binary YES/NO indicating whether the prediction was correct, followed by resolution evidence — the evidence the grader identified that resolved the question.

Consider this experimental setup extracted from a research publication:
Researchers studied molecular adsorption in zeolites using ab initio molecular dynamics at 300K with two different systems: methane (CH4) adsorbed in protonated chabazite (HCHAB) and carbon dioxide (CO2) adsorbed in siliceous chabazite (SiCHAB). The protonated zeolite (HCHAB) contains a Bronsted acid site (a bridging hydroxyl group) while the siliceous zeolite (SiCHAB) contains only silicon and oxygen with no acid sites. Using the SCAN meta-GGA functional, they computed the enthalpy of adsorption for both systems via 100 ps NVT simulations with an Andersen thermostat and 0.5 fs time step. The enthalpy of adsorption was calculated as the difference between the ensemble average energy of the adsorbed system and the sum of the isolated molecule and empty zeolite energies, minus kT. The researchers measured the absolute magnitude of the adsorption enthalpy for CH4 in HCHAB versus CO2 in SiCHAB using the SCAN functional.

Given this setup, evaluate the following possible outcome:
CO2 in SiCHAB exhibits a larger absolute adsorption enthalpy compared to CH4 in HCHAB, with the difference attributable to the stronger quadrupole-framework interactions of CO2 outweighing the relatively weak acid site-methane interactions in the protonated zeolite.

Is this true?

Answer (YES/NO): YES